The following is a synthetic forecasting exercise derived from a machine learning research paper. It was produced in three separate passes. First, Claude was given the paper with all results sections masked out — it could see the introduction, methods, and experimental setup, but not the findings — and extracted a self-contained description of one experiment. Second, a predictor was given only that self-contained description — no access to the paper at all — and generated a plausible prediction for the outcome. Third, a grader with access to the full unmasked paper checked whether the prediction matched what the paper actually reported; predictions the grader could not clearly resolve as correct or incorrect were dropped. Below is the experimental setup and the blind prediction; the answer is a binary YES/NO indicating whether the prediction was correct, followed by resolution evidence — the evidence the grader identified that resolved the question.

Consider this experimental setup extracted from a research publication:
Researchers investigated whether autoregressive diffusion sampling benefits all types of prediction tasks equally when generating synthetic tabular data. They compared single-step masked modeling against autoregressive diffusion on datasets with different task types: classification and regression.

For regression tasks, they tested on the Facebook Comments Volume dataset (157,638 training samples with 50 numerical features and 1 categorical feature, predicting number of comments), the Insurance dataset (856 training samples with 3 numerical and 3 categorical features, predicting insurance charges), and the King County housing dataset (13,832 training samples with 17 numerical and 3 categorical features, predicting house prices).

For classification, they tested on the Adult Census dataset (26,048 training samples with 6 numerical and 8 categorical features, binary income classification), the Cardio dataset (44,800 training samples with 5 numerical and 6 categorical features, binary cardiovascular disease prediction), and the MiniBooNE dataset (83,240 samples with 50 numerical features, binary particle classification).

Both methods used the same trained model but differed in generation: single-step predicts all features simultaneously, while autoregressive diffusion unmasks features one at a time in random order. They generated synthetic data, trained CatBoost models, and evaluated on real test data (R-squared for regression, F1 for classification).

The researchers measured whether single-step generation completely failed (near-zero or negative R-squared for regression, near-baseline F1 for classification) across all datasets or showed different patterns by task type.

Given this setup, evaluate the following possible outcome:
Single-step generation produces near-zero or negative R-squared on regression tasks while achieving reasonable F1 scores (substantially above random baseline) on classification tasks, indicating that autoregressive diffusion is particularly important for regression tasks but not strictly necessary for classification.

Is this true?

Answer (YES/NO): YES